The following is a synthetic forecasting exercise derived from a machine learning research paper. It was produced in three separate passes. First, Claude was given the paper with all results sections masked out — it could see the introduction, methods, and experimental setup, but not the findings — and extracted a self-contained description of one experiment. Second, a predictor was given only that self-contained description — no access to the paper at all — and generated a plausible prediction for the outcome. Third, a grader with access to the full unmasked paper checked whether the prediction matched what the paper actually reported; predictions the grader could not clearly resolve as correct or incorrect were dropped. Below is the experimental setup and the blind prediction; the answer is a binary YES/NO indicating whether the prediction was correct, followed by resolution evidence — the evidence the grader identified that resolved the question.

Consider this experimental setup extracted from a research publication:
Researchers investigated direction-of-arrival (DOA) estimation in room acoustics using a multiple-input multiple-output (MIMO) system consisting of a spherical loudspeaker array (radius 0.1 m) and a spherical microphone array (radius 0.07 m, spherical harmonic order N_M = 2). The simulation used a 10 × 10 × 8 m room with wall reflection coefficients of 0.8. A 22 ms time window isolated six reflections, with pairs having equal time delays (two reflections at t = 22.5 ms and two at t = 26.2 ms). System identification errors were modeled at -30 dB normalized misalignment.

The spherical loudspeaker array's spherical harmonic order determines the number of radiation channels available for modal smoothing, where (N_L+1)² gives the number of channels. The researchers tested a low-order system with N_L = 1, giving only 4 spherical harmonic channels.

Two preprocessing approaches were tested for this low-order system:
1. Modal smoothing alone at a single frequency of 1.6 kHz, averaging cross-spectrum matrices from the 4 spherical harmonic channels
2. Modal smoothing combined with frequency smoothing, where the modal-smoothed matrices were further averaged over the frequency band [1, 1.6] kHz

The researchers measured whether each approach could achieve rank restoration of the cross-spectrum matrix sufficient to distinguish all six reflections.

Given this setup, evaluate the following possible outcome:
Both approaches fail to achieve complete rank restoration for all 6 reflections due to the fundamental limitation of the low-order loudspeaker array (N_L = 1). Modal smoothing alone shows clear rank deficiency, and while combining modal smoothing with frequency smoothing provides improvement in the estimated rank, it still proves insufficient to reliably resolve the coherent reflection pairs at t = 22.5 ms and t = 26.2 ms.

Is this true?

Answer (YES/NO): NO